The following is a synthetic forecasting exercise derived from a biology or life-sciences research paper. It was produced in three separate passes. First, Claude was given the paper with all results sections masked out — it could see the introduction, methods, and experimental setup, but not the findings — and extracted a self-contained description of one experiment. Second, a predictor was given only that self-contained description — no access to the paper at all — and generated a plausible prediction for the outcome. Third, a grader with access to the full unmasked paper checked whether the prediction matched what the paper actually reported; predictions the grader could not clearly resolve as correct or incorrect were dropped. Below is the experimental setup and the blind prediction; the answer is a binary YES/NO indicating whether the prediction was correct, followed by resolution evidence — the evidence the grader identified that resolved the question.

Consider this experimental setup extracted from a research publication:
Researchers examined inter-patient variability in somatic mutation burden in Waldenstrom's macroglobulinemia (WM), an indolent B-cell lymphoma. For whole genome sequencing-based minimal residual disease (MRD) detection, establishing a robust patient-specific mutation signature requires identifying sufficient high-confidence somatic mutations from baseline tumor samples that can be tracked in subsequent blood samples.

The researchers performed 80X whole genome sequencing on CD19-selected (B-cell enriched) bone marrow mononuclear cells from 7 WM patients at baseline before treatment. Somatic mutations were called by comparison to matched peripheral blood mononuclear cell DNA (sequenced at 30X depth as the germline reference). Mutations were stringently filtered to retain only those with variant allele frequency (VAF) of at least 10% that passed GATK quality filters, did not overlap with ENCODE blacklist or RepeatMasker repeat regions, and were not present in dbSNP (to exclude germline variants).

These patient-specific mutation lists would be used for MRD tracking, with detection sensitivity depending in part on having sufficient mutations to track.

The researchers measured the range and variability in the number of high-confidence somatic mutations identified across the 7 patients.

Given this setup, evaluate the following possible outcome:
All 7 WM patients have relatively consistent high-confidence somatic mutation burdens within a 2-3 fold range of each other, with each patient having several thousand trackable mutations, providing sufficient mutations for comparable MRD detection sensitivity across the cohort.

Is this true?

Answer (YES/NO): NO